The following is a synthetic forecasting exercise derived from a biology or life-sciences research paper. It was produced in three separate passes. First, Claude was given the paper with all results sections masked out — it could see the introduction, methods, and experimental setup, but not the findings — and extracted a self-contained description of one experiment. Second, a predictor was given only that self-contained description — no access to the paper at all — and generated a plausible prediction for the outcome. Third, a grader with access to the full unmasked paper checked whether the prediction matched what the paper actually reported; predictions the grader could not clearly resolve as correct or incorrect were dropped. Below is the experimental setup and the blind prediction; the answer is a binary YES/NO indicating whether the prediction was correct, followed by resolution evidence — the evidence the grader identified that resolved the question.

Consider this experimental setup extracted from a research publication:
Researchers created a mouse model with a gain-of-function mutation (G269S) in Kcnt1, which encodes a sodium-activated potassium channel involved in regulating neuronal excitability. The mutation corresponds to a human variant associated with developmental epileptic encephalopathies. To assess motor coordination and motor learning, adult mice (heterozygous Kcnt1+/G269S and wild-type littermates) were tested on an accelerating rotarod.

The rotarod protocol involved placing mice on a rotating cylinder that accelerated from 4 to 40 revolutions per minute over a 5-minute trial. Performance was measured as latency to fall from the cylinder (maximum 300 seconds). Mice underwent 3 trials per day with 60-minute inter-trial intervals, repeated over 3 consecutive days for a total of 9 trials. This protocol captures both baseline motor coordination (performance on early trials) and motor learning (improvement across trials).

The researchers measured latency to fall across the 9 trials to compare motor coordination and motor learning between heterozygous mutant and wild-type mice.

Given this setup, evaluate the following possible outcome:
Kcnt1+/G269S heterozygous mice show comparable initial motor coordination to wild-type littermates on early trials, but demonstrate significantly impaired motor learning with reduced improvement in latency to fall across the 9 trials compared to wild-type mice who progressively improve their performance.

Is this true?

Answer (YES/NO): NO